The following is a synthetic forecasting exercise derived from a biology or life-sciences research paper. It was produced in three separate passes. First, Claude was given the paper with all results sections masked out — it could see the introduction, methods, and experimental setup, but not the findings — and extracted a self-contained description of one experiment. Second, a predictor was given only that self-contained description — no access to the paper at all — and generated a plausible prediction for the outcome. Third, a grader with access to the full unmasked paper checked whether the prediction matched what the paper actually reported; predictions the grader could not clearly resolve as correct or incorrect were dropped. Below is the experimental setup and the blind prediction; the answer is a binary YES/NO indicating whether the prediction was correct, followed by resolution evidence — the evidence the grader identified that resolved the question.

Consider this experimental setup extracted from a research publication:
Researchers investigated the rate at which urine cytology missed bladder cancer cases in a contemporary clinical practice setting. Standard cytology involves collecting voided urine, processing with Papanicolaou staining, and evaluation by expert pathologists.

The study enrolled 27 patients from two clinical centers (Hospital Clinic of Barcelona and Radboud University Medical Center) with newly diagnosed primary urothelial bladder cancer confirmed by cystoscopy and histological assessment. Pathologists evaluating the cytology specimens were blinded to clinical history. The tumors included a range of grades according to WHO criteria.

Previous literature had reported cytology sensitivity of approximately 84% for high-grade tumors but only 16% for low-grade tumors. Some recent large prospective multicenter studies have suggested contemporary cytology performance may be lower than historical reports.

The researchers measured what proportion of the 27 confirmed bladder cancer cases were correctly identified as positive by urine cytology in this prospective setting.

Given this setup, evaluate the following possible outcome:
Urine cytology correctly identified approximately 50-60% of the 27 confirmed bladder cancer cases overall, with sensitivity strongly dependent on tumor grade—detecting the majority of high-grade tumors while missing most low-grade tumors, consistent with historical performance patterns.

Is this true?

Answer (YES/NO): NO